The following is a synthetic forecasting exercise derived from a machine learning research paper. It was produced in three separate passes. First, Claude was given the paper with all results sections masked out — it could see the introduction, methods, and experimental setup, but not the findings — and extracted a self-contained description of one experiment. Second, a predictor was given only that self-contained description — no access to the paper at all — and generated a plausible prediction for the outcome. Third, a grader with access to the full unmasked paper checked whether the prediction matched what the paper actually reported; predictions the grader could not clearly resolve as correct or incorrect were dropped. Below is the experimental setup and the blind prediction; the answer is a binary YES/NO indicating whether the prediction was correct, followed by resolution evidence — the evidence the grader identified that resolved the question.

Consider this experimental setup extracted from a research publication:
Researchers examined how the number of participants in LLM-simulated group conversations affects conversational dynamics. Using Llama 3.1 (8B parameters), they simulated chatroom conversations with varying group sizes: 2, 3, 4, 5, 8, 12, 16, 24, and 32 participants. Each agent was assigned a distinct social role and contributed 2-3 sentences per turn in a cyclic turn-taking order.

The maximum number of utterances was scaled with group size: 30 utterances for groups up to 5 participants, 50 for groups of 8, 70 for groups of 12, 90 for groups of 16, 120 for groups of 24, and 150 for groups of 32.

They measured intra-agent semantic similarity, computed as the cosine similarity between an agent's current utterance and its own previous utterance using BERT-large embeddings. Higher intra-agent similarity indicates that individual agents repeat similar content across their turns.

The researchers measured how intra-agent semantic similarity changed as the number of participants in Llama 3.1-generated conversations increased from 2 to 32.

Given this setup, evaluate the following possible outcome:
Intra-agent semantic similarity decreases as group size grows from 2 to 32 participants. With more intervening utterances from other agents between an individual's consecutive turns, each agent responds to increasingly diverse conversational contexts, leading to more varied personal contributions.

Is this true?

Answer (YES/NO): NO